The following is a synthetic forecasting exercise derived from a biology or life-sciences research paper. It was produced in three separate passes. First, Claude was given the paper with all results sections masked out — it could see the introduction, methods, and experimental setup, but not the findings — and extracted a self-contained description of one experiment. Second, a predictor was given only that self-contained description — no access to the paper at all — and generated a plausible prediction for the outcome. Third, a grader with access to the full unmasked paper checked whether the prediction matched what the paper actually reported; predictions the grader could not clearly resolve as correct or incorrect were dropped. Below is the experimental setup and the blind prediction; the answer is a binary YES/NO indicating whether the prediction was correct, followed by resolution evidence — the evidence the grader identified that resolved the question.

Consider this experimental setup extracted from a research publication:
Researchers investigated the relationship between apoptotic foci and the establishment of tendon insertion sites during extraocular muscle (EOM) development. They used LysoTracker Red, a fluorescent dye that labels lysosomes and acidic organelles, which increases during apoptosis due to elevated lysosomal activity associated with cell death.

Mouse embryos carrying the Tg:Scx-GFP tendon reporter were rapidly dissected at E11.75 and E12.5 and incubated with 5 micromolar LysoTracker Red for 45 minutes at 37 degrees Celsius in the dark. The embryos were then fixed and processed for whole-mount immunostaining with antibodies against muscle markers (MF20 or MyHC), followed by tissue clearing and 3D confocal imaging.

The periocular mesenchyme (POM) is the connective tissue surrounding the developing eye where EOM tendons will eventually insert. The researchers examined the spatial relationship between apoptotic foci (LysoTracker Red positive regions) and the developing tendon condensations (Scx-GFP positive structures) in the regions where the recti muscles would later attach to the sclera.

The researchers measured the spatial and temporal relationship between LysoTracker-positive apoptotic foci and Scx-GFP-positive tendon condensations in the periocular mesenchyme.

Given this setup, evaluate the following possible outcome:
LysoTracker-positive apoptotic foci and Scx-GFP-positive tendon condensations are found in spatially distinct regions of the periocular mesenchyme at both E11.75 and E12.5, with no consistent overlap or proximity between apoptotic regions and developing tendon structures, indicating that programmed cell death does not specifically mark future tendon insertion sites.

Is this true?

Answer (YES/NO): NO